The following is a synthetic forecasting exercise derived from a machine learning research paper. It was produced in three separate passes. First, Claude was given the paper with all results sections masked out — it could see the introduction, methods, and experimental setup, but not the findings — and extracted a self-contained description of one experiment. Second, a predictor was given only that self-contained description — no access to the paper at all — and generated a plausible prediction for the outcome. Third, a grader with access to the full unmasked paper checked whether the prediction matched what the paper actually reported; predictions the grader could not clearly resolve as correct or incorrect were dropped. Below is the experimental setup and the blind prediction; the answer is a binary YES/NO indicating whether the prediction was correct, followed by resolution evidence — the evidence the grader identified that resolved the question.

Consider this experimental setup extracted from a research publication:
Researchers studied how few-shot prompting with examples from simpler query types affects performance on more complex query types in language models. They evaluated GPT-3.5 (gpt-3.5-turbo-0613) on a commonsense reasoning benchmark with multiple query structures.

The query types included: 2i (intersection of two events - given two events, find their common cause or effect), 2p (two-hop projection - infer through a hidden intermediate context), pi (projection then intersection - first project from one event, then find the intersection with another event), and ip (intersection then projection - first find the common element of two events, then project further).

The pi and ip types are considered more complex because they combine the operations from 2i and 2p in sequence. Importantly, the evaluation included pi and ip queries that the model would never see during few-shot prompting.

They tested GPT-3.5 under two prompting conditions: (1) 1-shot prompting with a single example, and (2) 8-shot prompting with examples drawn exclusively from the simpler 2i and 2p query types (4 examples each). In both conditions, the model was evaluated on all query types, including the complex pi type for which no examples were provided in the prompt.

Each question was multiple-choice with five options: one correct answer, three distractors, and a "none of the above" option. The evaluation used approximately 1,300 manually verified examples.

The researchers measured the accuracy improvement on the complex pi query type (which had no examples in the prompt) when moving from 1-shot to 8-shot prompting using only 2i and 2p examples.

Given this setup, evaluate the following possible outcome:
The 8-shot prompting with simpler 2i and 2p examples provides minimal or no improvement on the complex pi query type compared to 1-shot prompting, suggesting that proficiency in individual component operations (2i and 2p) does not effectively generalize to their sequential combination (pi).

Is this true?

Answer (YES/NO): NO